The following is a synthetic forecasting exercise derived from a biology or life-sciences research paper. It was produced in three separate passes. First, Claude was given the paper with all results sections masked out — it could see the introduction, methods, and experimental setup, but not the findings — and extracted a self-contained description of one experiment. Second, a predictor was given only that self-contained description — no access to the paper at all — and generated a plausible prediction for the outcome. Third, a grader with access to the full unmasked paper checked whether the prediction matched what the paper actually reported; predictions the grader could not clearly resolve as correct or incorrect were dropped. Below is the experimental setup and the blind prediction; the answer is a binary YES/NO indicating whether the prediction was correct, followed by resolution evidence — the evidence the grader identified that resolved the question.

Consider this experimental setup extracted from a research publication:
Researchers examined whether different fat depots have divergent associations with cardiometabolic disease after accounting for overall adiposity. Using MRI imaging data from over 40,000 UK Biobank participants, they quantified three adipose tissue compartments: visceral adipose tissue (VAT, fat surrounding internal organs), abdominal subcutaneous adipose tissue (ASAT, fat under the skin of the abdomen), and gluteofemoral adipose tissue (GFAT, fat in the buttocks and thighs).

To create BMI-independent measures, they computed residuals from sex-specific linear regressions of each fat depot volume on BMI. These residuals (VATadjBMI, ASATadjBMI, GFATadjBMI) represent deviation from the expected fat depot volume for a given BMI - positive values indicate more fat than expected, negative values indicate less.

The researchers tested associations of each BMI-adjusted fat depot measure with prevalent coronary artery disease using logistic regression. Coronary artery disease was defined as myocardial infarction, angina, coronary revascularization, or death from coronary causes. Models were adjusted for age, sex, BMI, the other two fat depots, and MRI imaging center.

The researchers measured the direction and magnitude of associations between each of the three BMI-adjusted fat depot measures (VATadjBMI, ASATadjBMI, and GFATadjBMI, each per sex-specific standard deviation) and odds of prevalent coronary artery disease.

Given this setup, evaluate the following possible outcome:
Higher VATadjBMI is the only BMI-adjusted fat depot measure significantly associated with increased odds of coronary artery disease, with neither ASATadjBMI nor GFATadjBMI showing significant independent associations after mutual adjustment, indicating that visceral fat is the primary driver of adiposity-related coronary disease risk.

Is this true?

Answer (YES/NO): NO